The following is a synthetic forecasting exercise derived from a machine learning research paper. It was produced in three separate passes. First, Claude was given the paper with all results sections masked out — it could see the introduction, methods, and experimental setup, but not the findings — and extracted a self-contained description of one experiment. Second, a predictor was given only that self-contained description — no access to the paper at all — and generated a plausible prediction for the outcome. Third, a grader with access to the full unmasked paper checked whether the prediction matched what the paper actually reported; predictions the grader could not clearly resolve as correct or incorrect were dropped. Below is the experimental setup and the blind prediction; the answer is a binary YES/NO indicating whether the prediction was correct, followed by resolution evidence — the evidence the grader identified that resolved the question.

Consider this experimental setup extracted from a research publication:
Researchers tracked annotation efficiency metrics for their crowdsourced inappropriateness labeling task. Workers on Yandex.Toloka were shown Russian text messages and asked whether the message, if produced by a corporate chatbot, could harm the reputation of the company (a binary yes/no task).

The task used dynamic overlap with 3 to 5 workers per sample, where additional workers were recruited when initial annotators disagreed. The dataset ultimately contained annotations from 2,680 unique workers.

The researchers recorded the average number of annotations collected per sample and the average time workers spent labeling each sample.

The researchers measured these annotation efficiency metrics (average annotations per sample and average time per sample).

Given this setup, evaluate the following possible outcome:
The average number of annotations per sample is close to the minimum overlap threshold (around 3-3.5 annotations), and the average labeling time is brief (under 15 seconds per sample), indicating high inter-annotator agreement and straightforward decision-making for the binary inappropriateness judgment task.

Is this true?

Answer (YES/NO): YES